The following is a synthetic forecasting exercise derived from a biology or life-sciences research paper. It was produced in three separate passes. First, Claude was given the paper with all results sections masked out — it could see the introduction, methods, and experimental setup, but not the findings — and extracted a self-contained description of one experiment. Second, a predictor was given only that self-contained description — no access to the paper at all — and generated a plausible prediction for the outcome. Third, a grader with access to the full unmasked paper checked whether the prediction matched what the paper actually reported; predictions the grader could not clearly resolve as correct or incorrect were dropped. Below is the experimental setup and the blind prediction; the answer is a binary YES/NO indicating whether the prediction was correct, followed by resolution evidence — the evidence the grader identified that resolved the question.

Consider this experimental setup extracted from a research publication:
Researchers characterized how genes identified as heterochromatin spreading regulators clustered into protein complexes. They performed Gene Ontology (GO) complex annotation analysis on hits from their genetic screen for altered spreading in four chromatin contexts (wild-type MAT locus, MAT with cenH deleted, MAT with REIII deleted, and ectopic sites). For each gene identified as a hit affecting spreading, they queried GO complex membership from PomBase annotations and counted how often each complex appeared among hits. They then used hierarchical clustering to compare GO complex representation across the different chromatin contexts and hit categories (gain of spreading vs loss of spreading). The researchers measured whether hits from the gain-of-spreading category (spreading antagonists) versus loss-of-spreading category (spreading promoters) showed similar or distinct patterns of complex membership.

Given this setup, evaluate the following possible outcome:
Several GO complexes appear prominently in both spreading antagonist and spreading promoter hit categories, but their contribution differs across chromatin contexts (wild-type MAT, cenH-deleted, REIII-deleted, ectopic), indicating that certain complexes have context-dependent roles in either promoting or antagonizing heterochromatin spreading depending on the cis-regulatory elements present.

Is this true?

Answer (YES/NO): NO